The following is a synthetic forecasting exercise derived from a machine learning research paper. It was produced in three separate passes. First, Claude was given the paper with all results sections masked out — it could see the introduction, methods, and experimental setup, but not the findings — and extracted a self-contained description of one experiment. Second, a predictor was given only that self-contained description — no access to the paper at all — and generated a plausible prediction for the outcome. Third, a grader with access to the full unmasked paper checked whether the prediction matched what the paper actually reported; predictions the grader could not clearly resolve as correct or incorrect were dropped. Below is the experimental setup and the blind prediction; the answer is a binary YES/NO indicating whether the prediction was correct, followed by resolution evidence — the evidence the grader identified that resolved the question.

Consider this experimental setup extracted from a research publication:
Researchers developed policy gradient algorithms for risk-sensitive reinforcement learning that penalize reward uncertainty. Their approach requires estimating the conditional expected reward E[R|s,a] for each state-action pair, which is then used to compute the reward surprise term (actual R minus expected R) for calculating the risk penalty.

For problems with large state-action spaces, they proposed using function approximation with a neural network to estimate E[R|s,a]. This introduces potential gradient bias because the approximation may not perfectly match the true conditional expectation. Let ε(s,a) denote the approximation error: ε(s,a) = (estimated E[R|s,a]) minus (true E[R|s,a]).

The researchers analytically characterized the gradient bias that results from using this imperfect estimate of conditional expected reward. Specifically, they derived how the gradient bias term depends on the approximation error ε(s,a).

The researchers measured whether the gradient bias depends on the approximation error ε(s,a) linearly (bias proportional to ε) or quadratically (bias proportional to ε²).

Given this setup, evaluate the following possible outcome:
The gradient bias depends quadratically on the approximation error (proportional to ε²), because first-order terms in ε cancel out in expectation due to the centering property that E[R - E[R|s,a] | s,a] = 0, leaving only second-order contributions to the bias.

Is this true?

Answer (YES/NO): YES